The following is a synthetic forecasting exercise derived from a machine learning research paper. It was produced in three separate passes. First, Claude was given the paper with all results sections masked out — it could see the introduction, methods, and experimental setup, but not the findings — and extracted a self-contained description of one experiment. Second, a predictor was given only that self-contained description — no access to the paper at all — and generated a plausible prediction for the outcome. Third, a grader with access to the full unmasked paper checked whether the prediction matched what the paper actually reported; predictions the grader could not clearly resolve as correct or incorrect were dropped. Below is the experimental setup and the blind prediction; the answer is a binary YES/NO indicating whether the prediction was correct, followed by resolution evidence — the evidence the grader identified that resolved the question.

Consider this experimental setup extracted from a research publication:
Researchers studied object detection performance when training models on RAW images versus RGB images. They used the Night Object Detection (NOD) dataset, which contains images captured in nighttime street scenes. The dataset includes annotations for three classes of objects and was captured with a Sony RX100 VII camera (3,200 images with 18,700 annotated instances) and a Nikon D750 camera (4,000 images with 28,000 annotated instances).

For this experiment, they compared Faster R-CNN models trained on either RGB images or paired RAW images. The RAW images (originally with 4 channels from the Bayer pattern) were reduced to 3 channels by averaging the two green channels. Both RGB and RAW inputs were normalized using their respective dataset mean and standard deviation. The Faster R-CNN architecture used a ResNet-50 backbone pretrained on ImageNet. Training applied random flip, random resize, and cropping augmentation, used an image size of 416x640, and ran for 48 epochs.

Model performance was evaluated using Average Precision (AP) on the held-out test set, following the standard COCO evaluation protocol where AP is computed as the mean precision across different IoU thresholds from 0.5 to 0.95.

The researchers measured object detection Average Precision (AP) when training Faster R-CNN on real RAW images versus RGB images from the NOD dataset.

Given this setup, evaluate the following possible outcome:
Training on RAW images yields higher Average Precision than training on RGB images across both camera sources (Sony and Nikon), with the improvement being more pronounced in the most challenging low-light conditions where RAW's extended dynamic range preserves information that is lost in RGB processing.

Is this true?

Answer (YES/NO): NO